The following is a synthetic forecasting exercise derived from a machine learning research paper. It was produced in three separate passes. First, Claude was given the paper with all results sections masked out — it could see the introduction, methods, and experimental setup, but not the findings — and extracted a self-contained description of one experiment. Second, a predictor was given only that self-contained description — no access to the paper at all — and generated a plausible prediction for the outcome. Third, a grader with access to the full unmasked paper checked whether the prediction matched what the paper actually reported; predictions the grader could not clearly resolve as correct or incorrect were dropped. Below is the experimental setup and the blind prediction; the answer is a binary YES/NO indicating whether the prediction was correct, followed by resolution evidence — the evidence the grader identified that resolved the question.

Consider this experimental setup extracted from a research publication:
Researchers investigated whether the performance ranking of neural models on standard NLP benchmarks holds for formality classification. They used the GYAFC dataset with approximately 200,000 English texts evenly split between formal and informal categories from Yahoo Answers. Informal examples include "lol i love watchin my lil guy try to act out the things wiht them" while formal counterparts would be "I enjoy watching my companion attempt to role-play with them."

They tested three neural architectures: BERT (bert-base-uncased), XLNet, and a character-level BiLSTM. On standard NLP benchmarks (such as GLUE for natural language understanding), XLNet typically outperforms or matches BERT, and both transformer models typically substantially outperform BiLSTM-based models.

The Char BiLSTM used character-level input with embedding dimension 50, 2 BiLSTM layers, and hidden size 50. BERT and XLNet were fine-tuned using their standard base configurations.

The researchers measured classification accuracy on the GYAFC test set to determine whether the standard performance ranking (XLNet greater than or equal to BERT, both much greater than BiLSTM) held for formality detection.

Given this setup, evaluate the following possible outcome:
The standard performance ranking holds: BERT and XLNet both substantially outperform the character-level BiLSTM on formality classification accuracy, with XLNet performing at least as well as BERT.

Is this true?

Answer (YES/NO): NO